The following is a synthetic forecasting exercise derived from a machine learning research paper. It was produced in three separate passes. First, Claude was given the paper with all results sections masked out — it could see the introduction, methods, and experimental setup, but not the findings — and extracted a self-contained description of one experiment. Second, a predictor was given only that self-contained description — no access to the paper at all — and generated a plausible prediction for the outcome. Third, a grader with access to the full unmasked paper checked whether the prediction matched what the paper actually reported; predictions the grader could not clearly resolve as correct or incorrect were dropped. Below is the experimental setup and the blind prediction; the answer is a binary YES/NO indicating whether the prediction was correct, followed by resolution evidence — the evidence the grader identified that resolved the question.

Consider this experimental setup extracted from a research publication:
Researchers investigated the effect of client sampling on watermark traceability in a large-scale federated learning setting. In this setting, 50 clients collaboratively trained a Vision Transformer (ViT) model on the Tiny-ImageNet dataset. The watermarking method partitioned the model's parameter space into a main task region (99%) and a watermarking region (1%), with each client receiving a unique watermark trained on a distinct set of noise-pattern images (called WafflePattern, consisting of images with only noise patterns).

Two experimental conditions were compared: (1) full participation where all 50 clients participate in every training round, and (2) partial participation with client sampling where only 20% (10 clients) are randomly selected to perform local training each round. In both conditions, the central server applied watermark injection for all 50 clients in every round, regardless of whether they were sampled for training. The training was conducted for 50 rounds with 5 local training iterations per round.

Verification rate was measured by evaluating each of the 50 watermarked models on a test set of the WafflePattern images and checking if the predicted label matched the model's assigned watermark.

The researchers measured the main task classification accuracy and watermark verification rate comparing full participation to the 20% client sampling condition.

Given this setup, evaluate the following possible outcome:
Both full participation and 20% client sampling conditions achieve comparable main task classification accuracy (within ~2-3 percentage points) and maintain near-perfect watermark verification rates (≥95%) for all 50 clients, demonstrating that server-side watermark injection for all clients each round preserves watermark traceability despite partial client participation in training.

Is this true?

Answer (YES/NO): YES